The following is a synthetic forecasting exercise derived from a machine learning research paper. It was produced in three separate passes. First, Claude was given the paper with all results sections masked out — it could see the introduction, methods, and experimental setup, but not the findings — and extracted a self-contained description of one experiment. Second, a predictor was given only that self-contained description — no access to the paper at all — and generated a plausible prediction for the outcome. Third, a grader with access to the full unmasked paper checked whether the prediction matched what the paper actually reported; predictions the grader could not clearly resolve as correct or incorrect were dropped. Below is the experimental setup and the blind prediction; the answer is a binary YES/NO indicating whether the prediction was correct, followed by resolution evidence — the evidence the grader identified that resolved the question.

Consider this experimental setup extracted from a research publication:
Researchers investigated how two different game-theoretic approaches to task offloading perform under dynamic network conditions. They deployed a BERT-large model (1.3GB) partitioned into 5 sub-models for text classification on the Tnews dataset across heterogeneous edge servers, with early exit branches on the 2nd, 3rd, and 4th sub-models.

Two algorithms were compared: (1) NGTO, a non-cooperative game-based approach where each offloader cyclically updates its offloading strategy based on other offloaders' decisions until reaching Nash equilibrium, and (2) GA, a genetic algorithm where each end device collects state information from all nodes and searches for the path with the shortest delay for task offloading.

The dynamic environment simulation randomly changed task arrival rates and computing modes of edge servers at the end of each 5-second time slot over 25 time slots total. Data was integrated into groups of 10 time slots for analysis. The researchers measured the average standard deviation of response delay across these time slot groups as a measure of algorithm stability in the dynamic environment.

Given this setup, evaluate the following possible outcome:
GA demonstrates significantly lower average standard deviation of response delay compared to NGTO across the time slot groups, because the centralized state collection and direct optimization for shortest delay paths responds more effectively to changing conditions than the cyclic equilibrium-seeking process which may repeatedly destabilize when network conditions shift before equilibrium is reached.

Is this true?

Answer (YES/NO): NO